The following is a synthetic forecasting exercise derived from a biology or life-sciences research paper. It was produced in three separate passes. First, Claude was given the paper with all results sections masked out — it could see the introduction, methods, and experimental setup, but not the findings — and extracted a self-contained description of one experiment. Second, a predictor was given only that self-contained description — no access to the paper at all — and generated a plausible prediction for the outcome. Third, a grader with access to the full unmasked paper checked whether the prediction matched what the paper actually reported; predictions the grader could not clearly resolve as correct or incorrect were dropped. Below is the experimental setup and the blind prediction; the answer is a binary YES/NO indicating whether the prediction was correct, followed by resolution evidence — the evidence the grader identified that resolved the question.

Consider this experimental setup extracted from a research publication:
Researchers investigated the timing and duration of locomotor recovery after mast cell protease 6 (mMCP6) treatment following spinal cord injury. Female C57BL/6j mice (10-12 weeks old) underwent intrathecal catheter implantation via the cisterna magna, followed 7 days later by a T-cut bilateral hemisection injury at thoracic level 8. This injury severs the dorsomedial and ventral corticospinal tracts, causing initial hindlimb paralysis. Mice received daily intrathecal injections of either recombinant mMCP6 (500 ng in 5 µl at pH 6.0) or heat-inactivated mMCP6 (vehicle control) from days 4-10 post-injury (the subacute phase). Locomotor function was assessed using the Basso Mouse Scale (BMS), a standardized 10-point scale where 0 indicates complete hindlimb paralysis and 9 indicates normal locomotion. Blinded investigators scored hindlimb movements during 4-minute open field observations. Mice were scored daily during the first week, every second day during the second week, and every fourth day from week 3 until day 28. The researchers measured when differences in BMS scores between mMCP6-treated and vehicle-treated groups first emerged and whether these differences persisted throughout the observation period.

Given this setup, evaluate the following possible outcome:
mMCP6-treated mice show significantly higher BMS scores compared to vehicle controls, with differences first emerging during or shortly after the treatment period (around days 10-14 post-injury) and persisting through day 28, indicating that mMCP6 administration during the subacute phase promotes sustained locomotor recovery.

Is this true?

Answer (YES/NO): NO